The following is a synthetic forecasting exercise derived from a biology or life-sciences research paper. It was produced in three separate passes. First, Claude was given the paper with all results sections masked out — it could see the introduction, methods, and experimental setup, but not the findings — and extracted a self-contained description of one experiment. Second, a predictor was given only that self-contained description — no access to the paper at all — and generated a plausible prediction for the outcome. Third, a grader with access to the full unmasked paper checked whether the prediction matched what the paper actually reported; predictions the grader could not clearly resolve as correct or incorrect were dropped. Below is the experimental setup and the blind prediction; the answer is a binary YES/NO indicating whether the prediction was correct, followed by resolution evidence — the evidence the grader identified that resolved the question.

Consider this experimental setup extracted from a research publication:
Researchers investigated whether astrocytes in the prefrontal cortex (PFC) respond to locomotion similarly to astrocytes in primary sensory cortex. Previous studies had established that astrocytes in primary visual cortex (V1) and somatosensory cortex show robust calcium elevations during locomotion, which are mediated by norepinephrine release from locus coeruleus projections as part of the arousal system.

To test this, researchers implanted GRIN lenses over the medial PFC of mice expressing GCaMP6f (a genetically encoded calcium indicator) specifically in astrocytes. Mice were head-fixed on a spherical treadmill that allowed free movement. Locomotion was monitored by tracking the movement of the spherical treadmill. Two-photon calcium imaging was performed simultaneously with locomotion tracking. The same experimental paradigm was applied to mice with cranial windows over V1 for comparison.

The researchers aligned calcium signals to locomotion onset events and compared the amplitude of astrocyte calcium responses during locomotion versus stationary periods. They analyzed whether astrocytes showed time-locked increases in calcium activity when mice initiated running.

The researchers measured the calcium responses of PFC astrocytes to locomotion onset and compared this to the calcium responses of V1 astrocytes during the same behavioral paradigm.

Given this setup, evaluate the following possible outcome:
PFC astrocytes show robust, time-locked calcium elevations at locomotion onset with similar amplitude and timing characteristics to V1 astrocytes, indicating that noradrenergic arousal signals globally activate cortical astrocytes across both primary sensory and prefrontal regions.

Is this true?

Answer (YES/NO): NO